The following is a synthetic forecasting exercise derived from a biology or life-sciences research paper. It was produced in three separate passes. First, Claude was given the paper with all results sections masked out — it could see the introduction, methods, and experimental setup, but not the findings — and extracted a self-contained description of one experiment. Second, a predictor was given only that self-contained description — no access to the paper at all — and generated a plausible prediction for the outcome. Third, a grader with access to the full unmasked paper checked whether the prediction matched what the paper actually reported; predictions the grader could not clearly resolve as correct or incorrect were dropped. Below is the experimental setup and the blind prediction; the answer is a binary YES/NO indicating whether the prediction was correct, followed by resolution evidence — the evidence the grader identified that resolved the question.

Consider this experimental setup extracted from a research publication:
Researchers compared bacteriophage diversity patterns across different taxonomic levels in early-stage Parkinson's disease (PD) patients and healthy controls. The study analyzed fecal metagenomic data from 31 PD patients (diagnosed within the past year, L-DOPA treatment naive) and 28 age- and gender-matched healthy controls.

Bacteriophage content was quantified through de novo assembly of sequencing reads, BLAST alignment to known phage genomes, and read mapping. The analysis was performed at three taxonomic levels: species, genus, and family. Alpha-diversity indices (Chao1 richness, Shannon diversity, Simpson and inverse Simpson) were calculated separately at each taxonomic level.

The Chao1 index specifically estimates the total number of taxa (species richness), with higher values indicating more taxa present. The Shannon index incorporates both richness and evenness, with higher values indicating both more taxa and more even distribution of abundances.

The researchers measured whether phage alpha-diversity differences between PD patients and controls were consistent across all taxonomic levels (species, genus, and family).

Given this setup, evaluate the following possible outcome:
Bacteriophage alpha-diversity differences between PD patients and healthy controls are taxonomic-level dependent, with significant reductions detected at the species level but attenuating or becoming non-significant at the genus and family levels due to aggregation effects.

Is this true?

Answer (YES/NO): NO